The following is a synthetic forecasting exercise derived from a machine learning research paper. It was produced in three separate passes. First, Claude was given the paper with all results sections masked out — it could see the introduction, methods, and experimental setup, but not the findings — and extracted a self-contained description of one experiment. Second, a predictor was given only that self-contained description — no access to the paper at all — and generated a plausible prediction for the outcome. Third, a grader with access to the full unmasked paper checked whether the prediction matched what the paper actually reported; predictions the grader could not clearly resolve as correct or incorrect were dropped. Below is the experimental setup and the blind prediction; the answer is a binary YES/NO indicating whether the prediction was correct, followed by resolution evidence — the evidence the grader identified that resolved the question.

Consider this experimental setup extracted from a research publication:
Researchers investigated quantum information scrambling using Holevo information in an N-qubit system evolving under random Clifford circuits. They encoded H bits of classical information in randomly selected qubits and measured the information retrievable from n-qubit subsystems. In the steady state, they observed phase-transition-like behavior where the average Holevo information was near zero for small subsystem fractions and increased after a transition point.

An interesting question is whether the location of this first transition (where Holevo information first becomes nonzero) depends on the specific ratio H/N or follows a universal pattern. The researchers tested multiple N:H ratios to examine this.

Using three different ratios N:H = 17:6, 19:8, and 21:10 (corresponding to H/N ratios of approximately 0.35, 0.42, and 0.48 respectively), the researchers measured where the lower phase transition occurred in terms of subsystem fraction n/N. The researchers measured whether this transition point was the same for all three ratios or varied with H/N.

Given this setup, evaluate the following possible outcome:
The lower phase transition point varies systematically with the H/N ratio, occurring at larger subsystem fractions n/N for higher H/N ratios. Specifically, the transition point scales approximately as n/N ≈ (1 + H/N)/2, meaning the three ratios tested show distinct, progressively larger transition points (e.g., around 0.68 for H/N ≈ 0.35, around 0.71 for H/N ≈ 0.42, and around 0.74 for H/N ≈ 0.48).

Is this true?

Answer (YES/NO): NO